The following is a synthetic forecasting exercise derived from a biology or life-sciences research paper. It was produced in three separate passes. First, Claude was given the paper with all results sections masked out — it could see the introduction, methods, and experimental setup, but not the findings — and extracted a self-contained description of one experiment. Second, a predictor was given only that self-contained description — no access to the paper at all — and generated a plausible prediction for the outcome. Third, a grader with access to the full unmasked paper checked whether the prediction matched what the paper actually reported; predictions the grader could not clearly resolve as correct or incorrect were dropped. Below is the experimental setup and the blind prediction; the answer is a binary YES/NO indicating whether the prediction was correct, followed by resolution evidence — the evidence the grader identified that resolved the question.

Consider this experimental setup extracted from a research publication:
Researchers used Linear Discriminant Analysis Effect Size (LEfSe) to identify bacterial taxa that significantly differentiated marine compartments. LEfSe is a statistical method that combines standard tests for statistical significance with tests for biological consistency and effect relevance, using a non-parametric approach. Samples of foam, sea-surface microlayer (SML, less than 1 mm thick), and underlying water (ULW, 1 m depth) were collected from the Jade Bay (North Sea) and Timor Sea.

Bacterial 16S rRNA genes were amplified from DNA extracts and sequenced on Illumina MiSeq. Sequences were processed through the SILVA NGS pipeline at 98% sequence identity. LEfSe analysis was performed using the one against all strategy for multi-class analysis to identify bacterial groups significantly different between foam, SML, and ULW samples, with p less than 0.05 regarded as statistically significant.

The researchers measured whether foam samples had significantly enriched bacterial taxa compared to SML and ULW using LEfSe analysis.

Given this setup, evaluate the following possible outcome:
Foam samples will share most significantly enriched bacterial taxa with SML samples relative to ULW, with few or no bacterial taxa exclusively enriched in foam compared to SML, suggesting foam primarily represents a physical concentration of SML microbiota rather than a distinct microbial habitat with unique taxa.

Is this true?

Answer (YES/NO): NO